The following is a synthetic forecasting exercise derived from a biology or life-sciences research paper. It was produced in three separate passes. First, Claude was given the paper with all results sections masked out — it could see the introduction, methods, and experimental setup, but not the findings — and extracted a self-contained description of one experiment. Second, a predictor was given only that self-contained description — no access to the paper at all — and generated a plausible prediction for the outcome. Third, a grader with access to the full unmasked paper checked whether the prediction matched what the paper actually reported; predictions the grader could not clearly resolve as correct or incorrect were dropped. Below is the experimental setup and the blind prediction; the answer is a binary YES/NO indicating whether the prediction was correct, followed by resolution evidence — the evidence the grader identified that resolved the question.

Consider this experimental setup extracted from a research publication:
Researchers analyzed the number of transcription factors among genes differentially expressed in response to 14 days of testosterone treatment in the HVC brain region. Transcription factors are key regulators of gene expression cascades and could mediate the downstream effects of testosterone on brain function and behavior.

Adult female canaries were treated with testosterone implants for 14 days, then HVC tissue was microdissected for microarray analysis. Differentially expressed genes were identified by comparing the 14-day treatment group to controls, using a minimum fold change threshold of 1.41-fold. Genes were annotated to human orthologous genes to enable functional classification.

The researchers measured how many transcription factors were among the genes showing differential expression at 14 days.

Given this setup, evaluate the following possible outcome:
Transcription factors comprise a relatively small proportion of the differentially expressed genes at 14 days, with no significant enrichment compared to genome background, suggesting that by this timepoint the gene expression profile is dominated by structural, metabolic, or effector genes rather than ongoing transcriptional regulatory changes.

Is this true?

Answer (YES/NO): NO